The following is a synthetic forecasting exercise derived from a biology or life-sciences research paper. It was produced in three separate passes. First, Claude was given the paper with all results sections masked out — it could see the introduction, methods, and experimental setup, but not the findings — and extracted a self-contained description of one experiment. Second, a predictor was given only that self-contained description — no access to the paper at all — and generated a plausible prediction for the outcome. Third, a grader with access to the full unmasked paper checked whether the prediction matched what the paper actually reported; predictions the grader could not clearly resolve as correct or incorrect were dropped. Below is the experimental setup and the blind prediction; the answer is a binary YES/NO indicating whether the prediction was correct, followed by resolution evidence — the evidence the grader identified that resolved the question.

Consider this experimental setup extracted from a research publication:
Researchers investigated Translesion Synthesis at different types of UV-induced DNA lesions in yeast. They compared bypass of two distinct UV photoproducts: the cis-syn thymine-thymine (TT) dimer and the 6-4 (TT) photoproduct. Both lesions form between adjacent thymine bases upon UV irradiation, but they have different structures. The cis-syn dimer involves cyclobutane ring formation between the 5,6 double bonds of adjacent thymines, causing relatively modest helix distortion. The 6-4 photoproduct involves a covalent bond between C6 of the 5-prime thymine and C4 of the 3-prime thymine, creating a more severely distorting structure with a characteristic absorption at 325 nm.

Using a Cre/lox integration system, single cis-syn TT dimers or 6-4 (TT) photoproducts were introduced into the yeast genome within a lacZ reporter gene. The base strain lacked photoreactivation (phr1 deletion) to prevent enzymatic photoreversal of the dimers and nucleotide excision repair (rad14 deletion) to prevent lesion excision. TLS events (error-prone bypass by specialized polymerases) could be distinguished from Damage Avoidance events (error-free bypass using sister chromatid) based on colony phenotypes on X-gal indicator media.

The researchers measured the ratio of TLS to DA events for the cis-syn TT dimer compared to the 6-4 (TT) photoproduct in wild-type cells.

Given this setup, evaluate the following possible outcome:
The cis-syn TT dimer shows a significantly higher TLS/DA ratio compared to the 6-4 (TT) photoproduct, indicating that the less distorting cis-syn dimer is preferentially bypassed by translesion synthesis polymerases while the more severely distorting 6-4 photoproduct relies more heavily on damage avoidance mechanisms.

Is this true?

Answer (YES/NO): YES